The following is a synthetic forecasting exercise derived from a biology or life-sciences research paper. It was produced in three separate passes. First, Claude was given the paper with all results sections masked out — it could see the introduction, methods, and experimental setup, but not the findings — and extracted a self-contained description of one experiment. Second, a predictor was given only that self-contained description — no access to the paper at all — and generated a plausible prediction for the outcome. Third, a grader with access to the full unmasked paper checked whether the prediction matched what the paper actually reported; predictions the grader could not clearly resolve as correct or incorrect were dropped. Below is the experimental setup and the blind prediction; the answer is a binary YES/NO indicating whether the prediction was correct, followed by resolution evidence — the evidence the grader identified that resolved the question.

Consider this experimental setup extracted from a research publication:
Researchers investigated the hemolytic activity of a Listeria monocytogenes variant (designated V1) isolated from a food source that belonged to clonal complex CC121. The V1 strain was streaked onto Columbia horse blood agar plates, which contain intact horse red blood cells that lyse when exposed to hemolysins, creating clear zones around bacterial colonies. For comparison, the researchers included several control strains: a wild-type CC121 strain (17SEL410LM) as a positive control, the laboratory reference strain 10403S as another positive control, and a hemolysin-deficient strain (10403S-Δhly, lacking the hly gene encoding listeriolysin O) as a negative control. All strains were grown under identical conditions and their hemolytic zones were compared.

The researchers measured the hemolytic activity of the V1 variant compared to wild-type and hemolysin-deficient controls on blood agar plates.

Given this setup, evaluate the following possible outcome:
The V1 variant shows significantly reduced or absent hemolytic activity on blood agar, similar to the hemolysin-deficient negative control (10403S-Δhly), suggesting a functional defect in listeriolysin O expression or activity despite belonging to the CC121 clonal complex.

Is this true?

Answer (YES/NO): YES